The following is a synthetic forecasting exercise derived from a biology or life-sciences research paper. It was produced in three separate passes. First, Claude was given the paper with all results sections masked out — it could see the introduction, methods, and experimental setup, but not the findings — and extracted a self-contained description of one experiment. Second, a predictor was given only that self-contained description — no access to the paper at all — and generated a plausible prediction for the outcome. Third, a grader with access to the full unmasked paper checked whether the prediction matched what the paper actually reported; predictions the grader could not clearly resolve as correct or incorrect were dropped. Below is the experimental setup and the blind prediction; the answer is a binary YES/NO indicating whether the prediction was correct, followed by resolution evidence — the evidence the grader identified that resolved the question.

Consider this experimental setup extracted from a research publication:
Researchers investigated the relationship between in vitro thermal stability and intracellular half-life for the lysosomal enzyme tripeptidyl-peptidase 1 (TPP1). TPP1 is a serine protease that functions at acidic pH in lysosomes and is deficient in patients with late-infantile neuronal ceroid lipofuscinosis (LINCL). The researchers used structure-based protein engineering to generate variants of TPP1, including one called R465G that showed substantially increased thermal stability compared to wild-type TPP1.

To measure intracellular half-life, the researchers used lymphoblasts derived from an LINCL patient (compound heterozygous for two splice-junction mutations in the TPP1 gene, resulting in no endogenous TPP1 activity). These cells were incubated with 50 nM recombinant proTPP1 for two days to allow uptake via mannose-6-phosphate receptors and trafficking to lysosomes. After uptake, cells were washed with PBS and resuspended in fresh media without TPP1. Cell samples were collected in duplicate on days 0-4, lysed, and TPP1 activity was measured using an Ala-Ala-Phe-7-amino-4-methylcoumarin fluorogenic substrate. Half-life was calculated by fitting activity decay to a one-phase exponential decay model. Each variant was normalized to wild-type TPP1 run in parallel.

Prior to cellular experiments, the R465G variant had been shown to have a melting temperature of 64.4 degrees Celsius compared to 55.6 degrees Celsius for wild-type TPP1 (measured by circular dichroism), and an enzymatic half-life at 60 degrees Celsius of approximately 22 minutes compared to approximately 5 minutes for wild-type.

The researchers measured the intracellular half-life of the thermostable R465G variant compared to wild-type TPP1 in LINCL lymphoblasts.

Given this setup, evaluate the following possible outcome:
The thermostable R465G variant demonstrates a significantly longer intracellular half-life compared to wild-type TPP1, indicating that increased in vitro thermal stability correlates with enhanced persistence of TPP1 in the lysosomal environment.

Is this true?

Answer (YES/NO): NO